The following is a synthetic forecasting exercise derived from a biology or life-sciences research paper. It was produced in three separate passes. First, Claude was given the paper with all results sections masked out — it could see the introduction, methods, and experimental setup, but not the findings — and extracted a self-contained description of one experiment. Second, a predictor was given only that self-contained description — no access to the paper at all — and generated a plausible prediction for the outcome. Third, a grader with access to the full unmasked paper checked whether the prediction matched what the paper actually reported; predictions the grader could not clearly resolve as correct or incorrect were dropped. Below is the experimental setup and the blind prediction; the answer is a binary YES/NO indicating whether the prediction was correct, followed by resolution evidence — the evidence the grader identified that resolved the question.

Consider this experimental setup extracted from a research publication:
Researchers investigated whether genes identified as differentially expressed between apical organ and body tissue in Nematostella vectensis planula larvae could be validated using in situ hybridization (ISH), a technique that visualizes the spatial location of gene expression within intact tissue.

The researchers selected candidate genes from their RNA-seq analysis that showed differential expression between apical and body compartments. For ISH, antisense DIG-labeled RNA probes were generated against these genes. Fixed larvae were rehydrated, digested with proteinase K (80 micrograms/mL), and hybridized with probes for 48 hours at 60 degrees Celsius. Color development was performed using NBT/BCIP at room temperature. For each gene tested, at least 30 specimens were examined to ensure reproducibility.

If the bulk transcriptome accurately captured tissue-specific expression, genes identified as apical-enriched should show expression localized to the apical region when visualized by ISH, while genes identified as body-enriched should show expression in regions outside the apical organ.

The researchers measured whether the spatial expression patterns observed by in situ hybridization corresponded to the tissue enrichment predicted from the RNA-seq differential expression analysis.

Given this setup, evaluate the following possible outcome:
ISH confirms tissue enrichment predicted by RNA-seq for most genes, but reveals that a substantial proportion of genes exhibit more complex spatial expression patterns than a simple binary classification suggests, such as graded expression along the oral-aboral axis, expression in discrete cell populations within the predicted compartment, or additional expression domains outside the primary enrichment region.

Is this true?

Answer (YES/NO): YES